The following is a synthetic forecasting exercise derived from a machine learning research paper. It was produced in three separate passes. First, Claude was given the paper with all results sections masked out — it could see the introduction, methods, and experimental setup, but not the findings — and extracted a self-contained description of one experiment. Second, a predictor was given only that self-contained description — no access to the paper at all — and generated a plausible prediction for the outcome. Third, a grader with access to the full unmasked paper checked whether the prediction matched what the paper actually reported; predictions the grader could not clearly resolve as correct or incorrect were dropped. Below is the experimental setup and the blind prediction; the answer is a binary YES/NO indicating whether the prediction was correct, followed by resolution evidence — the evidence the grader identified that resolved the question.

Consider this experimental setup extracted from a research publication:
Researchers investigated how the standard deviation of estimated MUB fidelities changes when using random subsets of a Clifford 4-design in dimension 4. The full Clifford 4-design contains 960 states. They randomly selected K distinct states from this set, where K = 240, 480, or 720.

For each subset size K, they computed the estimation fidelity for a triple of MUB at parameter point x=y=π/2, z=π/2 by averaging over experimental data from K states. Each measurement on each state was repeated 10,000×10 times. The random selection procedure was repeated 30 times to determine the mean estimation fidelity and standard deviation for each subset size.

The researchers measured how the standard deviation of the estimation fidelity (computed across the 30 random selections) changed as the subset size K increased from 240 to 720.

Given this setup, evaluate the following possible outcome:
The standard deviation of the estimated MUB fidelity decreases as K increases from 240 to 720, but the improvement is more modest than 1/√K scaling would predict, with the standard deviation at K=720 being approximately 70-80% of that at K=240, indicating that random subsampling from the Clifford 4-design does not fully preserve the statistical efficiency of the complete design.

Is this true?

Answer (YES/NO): NO